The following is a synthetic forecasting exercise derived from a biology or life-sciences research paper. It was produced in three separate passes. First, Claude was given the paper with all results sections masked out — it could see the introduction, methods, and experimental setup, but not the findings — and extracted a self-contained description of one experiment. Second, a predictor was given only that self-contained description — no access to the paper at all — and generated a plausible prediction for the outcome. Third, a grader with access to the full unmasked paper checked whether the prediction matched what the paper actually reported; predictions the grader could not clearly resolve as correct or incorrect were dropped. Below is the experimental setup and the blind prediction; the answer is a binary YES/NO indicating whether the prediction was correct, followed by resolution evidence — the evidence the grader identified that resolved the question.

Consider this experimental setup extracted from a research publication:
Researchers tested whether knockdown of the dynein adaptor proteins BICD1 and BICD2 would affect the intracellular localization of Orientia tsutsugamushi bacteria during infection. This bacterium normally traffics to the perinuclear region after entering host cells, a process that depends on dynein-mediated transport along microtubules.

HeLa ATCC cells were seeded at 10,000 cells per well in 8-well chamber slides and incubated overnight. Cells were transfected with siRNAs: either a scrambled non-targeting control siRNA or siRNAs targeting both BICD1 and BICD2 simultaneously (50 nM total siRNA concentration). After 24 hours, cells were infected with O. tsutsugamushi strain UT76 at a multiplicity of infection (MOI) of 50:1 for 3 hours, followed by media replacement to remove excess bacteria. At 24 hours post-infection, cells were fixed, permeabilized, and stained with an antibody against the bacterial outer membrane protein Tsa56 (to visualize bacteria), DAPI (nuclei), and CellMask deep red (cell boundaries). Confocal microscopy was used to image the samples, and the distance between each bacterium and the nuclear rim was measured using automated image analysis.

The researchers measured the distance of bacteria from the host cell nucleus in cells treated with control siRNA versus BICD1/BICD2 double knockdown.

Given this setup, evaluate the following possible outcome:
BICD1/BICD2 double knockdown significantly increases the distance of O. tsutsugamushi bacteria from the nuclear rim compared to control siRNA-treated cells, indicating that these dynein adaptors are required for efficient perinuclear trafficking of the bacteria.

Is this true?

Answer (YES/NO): YES